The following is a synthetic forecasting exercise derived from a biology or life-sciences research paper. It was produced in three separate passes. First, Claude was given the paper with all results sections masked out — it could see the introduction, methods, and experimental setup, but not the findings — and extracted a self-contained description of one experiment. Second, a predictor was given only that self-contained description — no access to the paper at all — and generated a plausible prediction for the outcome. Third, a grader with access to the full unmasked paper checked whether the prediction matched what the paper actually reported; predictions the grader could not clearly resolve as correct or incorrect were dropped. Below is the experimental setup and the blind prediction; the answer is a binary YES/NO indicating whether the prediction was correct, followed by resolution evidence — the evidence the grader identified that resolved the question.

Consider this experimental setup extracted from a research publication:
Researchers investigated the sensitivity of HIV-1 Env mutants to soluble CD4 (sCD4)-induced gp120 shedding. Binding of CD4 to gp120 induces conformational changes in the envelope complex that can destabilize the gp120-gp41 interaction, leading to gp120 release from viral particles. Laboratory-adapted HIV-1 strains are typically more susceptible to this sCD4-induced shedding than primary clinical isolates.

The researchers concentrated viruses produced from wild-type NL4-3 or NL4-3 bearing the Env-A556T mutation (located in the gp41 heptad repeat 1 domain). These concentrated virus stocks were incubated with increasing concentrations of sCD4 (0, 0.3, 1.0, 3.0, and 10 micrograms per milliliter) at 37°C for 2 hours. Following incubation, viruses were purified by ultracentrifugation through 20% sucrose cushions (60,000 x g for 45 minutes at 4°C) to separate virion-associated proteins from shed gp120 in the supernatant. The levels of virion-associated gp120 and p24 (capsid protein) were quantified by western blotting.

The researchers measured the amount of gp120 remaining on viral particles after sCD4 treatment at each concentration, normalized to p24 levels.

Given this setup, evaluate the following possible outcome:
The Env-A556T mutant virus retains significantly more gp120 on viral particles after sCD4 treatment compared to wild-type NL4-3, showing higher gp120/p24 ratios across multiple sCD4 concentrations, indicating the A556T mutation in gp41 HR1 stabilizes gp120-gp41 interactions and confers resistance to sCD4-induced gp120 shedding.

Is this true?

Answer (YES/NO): YES